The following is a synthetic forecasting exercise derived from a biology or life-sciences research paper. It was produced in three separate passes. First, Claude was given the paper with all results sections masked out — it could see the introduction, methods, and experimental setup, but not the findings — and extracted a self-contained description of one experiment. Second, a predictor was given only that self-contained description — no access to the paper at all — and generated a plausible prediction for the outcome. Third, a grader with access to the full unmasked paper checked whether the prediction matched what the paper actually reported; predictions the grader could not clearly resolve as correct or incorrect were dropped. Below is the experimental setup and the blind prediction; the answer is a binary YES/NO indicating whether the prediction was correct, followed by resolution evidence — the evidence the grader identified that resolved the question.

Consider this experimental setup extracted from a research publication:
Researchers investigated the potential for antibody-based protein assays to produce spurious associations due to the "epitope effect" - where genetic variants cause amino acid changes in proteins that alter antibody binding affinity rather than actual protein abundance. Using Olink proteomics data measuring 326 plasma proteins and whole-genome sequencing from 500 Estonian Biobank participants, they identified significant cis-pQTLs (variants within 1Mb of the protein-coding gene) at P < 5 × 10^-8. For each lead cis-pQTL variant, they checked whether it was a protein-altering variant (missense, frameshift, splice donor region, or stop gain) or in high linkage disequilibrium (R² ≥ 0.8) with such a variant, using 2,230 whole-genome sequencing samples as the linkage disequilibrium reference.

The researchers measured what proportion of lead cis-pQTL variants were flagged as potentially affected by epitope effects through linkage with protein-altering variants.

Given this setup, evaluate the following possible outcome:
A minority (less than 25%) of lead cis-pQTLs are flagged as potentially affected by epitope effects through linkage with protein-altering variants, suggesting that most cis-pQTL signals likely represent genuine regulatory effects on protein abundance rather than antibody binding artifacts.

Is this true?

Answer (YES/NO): YES